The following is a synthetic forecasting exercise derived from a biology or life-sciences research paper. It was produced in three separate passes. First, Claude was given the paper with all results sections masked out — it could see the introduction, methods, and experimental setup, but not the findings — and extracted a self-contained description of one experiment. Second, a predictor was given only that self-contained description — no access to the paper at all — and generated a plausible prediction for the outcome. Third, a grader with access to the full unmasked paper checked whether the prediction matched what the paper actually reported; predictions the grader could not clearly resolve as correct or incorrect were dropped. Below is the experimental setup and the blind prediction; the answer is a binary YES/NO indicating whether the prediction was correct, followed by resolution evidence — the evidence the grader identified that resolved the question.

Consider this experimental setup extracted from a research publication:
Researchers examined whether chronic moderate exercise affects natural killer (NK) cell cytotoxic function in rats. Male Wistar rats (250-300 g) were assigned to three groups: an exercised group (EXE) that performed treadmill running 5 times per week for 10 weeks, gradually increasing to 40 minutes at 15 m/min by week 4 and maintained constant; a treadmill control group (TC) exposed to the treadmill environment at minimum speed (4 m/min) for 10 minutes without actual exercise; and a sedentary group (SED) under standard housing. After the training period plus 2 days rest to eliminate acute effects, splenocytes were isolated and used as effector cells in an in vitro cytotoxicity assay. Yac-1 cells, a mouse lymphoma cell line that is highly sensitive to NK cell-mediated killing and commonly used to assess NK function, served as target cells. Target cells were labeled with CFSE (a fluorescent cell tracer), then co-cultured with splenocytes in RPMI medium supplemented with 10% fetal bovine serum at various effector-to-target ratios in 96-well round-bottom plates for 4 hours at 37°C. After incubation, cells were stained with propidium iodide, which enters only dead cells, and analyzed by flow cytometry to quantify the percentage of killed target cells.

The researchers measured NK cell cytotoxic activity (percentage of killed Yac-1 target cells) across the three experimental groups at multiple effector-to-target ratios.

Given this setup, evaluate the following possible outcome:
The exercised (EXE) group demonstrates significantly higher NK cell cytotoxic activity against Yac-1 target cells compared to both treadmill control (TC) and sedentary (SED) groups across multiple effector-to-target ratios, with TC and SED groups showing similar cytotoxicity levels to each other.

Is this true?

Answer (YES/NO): NO